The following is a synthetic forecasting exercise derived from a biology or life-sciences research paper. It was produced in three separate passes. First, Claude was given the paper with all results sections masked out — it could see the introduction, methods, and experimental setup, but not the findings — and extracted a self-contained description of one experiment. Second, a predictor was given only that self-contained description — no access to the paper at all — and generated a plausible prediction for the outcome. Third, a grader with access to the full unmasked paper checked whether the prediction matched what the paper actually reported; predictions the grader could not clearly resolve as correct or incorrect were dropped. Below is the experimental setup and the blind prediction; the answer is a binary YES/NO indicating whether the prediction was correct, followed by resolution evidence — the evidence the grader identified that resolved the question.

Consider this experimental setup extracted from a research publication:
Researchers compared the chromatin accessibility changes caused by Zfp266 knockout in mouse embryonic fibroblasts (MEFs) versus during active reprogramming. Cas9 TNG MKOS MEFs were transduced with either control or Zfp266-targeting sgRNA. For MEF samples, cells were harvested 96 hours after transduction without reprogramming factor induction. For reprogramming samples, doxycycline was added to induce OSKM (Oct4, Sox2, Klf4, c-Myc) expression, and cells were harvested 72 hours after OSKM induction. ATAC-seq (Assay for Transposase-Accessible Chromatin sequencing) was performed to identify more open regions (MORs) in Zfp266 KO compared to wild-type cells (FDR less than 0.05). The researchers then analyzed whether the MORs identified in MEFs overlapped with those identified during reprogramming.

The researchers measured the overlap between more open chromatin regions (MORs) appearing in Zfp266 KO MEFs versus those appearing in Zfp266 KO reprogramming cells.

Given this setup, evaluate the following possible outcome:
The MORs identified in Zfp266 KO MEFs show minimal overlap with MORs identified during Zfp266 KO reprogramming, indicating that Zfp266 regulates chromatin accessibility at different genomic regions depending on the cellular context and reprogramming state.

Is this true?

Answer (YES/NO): YES